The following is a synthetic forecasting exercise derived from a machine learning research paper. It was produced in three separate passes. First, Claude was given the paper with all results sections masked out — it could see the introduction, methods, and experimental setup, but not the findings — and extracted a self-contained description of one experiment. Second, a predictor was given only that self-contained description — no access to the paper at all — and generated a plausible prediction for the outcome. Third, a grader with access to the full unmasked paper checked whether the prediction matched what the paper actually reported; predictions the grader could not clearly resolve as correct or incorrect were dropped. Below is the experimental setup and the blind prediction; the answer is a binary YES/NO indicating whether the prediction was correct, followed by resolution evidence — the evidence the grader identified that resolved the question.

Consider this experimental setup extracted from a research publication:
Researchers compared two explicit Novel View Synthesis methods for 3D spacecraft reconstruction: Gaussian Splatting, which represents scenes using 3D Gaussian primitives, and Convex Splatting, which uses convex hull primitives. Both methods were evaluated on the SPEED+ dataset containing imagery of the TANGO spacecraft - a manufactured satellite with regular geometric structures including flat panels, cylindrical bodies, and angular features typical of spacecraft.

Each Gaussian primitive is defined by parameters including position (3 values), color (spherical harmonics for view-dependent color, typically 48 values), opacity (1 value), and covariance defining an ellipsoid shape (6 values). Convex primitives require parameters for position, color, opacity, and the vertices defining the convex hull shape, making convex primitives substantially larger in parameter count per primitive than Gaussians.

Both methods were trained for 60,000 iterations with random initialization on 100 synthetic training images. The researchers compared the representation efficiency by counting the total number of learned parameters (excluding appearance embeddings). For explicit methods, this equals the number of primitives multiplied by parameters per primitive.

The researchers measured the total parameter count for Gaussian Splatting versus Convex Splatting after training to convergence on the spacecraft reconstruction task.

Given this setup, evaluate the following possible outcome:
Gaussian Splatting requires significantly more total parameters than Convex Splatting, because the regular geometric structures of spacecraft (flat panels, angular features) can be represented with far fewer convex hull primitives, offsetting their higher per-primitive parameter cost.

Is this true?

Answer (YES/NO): YES